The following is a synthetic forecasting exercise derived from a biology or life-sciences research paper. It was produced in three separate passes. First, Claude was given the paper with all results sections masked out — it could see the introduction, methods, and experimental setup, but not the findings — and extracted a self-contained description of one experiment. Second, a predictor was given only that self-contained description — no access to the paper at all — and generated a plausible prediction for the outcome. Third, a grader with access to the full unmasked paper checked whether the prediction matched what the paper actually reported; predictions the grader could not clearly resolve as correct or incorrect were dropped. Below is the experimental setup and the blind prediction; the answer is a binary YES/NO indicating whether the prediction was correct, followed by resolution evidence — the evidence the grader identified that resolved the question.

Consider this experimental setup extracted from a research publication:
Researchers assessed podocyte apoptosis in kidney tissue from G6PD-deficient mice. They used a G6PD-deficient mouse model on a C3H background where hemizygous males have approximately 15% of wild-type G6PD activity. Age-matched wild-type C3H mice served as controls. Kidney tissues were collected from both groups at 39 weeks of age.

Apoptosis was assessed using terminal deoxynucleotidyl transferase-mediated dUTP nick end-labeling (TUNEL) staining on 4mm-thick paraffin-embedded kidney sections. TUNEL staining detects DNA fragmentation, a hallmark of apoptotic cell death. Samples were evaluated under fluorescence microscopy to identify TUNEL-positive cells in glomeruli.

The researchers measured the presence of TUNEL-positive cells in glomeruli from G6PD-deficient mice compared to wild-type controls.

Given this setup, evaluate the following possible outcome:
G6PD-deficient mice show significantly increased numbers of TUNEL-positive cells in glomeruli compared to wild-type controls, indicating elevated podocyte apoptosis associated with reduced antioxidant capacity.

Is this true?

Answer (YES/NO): YES